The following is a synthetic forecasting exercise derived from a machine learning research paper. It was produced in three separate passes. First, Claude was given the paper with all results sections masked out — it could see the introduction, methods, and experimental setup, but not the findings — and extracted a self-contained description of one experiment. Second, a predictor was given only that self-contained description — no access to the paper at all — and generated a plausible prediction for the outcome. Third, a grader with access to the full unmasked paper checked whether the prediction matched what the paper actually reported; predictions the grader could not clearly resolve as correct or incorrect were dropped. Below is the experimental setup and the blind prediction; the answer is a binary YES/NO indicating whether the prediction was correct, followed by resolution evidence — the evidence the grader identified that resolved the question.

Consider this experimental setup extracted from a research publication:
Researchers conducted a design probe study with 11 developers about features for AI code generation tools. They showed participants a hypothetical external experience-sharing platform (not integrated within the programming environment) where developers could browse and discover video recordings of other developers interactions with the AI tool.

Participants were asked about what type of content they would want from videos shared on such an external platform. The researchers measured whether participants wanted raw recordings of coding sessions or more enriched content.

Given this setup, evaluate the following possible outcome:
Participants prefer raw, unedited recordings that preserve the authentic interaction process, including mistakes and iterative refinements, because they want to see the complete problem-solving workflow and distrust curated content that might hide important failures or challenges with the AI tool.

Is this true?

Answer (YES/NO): NO